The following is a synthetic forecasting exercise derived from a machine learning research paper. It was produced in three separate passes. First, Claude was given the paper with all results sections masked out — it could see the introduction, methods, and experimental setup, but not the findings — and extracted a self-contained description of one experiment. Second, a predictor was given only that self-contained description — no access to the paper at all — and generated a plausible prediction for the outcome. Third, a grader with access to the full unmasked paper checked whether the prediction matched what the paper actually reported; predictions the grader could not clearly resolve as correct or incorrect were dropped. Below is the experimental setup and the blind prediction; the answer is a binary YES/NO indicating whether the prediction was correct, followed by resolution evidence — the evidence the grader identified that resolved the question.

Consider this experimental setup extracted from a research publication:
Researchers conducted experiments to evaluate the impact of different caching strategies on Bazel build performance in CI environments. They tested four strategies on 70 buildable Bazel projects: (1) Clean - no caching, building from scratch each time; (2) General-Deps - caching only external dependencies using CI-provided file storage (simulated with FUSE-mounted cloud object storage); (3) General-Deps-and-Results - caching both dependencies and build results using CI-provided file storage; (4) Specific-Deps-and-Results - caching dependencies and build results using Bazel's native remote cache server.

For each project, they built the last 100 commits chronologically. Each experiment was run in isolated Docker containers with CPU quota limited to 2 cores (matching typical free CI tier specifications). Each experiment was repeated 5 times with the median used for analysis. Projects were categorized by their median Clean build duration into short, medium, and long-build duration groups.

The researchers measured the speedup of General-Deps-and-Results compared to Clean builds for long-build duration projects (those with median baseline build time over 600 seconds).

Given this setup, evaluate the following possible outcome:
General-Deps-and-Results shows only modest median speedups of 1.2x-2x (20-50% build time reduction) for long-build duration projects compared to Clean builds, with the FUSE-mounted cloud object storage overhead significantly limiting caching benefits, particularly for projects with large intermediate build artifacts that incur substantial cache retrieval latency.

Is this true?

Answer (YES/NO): NO